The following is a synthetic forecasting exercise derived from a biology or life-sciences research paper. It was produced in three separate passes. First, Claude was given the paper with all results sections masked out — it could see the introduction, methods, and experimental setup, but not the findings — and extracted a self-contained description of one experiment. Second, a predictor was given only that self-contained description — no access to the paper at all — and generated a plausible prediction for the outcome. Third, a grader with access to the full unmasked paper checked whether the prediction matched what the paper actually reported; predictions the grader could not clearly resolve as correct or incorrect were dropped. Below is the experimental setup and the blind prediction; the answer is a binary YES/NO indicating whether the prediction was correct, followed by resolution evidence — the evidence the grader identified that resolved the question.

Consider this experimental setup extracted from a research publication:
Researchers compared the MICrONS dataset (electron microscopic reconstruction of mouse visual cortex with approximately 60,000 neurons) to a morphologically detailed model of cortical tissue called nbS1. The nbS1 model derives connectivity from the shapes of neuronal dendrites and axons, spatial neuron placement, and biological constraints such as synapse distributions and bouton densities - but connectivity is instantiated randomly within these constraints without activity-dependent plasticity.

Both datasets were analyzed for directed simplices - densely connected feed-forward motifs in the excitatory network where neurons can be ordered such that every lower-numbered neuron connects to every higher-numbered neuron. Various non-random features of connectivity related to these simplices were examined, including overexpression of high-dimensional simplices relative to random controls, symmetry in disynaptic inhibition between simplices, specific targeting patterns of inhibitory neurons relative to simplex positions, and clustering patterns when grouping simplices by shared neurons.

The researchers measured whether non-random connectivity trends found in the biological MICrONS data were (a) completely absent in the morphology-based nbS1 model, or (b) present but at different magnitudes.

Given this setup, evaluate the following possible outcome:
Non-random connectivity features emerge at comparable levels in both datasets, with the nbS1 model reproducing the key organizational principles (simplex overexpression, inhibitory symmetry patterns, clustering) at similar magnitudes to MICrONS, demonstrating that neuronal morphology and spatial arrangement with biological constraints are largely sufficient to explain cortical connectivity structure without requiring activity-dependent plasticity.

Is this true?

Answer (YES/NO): NO